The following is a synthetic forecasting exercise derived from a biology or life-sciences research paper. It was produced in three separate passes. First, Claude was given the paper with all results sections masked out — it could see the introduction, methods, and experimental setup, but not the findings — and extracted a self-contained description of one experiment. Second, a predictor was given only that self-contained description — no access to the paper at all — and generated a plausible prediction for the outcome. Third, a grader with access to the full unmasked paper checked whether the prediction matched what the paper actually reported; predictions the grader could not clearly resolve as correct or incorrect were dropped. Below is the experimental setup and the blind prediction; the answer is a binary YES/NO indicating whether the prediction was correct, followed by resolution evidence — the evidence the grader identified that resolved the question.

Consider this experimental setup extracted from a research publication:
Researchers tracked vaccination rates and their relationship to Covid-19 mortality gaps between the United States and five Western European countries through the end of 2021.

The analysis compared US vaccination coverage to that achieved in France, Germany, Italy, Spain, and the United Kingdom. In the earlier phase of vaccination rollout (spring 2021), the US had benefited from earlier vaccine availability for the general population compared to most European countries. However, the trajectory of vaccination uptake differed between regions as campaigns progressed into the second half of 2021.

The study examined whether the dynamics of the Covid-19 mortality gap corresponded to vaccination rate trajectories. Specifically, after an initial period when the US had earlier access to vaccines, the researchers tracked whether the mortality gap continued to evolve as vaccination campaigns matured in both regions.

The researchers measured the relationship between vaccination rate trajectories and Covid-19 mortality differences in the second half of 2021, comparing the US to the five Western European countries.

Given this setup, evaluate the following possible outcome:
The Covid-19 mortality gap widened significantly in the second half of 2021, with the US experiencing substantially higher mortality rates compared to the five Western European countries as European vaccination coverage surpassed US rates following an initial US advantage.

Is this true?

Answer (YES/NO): YES